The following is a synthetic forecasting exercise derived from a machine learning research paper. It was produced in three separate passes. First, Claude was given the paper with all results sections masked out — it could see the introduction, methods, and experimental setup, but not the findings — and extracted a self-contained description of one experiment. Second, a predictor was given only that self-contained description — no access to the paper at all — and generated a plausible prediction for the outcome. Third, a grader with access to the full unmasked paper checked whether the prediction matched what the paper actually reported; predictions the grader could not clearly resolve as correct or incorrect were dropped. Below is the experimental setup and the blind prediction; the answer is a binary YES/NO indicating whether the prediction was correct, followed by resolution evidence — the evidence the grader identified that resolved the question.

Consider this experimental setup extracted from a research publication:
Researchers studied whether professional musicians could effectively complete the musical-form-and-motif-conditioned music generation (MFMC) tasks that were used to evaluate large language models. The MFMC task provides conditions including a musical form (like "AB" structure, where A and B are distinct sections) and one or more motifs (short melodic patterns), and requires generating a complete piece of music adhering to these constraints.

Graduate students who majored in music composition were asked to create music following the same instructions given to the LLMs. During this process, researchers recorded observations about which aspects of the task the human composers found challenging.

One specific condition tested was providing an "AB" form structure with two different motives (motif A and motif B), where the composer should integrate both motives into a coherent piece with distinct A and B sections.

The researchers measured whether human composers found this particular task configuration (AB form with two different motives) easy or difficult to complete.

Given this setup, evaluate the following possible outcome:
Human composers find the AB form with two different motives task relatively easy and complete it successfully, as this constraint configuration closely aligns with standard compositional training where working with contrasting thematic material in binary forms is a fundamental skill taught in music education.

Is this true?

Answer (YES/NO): NO